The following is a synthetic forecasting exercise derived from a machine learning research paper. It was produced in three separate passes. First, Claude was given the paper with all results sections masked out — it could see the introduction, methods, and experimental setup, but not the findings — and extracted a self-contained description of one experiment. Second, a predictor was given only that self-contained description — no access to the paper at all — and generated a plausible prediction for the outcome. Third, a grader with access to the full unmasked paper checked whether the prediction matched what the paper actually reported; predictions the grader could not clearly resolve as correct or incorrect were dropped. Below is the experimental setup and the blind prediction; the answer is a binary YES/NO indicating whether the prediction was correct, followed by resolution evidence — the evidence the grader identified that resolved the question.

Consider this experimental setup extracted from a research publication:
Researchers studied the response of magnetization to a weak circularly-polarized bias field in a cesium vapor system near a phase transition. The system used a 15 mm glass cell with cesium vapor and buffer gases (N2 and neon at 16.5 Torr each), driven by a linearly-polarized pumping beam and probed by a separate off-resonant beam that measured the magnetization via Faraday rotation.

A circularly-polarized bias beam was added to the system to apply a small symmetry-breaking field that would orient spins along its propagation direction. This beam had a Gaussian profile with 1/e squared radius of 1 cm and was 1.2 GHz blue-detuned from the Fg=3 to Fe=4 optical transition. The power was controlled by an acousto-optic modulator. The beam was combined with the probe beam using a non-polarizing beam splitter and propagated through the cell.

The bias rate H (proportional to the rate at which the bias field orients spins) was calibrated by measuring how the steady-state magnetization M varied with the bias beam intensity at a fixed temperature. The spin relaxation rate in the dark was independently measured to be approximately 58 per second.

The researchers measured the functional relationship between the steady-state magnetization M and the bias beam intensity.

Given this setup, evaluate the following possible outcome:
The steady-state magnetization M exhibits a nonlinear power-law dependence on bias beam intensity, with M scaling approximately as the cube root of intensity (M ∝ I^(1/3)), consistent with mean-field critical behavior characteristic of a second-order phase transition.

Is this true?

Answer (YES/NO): NO